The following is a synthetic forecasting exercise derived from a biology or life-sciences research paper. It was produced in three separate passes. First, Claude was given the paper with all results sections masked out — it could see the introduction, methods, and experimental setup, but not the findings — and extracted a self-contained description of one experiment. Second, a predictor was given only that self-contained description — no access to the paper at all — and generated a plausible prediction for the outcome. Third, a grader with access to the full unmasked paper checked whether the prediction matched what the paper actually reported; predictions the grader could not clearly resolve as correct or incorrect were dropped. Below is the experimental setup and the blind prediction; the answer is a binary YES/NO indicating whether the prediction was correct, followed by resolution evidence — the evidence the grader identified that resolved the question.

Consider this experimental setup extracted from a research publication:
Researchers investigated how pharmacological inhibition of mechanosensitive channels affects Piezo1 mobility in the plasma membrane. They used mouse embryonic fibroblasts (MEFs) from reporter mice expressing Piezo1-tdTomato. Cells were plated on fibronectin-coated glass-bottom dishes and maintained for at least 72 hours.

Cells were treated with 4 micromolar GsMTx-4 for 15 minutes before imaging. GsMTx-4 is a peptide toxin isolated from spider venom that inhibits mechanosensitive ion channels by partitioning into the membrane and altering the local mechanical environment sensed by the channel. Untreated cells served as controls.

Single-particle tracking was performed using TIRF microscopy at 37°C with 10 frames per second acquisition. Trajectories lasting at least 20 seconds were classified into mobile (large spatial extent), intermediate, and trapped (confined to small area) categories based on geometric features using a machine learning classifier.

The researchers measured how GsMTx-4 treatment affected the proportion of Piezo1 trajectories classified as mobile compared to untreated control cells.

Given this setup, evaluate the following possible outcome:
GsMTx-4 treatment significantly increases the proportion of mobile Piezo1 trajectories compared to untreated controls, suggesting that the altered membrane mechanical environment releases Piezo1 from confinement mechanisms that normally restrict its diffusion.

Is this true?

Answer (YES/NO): NO